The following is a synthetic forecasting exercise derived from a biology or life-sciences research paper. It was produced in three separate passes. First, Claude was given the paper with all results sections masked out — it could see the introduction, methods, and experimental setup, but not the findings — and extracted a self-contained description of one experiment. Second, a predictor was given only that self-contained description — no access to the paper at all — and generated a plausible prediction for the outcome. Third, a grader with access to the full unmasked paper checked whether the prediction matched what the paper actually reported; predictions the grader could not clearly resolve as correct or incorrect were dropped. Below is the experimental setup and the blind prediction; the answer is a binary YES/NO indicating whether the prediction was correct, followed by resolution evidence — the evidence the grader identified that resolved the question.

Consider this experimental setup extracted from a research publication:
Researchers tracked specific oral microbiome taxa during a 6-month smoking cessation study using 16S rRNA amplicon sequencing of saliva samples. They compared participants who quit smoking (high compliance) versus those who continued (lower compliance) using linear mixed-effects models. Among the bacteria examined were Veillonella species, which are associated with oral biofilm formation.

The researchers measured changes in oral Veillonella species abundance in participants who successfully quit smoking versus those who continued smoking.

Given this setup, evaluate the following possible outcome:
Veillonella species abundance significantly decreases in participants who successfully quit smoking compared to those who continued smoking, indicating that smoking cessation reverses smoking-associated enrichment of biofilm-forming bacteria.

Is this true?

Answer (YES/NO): YES